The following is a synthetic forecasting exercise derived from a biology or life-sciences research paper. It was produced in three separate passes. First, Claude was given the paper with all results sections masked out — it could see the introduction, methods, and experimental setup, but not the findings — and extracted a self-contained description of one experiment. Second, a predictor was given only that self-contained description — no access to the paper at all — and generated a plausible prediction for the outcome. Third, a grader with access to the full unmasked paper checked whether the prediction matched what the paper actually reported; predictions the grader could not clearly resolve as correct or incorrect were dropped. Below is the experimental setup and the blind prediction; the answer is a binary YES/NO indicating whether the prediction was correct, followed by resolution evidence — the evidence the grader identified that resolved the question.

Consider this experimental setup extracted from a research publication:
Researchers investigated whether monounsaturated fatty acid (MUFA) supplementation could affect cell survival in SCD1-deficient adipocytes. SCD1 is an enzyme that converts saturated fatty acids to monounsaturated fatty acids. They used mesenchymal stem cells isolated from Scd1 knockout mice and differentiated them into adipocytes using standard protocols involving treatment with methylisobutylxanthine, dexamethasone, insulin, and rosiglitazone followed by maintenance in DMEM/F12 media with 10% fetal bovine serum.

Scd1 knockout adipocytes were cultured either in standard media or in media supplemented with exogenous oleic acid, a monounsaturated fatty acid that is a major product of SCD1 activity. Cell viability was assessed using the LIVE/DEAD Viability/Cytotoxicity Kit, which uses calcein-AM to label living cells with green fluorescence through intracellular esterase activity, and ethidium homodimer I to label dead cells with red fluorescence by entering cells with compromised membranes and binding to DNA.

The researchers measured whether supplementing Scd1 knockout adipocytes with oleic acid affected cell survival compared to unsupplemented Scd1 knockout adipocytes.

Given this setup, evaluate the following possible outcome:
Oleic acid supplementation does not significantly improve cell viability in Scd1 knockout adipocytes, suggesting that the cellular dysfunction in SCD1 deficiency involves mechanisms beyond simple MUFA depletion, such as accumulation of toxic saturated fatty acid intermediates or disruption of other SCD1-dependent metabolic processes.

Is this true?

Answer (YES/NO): NO